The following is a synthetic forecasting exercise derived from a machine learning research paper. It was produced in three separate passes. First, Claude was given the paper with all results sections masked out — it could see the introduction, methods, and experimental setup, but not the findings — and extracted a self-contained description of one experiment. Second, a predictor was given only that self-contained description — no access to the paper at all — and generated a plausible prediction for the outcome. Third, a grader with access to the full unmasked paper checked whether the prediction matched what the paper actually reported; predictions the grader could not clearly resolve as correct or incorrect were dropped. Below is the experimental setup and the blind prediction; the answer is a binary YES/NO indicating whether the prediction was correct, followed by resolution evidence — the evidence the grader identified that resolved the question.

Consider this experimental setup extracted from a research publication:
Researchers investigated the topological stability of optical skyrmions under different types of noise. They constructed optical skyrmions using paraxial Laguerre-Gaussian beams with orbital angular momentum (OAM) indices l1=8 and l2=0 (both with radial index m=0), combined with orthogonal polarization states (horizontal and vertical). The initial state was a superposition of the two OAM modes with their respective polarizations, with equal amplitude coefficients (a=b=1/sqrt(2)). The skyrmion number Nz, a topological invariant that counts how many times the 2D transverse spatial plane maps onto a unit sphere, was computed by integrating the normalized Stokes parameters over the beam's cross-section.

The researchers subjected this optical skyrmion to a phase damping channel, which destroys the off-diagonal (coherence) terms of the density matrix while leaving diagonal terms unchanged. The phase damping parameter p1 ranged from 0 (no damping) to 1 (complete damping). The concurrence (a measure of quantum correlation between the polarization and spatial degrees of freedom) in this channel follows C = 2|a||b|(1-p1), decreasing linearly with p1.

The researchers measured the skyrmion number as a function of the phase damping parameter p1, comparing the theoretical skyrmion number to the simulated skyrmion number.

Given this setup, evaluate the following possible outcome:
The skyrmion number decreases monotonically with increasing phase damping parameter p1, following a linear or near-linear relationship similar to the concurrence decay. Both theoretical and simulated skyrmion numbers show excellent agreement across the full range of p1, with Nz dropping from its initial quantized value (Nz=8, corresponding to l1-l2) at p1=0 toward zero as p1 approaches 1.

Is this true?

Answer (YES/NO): NO